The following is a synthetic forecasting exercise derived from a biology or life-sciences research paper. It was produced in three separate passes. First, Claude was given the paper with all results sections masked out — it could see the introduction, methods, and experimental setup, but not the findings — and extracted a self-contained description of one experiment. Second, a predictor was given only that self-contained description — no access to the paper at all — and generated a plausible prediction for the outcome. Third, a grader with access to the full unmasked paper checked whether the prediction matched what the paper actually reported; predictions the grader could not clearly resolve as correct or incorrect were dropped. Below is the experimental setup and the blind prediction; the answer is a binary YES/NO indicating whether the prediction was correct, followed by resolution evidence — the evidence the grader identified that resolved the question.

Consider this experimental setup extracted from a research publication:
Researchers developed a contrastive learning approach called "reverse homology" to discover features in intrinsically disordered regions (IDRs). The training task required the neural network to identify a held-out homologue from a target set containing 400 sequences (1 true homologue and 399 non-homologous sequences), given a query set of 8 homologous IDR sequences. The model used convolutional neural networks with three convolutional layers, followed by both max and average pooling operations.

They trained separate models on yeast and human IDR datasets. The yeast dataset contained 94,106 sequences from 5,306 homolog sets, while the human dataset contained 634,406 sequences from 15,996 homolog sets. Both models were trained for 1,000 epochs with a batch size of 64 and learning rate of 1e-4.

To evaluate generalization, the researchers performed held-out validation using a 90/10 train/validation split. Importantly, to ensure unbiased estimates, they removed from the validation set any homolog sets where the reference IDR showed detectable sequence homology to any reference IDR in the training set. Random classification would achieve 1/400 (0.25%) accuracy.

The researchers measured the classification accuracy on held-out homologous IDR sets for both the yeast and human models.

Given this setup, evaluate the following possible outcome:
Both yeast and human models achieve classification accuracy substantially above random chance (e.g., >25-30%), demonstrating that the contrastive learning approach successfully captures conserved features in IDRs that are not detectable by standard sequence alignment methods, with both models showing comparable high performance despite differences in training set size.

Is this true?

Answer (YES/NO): NO